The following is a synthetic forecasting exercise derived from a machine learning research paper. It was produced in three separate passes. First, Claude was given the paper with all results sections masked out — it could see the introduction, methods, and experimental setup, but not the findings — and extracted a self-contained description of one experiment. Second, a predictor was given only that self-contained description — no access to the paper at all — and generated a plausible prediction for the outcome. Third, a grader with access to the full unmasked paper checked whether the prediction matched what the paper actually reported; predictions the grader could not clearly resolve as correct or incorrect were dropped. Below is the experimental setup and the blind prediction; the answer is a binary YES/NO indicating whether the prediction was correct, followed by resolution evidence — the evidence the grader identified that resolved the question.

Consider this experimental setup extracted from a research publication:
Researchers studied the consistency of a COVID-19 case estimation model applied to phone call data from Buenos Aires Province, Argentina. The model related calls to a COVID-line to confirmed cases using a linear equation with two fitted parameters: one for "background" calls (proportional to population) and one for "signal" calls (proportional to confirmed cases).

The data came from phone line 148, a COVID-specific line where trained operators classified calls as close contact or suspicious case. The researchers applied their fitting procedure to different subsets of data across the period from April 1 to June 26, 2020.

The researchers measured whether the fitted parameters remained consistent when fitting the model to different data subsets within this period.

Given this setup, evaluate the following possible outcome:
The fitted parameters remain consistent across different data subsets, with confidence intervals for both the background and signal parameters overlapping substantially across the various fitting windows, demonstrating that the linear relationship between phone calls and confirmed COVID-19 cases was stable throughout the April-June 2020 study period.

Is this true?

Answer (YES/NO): YES